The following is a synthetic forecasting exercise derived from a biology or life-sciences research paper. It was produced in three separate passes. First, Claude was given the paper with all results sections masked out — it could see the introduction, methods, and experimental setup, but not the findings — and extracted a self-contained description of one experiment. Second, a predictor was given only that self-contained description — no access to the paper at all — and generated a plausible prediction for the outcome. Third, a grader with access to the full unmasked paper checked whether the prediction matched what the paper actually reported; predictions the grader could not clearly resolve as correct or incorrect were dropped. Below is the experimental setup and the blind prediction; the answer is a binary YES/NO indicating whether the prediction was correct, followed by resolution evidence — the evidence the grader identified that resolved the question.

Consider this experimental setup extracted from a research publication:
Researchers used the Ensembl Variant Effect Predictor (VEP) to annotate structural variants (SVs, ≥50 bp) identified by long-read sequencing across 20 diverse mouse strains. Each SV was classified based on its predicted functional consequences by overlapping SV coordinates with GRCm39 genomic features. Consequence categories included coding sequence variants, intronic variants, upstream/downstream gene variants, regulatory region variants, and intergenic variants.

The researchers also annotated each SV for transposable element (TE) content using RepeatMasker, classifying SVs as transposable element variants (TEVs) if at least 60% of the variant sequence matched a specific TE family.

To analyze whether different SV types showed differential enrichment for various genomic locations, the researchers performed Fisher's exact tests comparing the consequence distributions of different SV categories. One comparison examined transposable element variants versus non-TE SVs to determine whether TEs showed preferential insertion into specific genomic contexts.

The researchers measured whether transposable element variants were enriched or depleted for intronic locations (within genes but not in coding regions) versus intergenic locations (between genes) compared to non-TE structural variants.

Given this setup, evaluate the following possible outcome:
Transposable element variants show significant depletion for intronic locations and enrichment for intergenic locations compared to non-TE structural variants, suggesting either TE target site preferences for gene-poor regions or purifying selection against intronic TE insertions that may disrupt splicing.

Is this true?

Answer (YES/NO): YES